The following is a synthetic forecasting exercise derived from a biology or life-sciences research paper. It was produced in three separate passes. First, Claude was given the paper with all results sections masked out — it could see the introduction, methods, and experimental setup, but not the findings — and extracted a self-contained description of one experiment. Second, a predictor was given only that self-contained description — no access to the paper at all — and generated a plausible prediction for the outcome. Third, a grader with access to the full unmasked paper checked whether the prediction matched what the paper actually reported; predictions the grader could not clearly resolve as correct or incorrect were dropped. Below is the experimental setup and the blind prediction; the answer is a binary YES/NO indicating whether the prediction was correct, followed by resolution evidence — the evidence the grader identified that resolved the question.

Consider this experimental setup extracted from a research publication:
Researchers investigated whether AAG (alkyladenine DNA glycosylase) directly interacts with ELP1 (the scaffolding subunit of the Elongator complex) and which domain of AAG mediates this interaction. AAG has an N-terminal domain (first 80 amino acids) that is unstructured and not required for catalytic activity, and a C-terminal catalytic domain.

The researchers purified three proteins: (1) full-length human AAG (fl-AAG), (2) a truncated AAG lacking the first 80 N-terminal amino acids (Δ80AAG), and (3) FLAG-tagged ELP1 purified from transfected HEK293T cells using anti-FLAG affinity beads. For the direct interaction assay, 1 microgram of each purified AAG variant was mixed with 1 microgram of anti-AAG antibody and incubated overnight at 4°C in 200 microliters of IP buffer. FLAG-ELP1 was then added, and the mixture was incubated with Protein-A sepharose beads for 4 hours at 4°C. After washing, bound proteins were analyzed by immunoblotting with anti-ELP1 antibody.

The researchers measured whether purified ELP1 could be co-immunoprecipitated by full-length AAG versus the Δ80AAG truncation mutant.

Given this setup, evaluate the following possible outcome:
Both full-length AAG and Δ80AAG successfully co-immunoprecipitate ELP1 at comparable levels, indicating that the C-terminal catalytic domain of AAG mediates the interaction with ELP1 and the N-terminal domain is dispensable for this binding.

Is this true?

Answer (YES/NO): NO